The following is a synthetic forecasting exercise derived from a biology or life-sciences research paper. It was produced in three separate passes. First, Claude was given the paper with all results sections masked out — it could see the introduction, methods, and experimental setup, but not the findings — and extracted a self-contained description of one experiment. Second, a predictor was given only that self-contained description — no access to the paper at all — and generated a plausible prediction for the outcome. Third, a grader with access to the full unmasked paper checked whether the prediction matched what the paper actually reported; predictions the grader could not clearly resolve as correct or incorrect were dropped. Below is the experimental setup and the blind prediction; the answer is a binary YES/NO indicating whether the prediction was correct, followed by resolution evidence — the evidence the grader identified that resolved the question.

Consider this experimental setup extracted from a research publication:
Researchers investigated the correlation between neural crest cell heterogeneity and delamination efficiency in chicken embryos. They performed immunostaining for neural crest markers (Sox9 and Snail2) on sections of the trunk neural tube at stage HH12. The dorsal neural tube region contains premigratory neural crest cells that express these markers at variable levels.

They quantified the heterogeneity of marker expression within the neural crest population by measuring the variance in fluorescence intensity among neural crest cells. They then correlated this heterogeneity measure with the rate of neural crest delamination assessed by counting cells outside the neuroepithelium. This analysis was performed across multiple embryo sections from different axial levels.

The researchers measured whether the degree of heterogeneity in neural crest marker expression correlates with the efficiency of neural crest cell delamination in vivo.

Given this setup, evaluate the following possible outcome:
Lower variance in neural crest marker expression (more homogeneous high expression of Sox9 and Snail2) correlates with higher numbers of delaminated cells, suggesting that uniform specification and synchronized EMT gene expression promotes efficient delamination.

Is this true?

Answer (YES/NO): NO